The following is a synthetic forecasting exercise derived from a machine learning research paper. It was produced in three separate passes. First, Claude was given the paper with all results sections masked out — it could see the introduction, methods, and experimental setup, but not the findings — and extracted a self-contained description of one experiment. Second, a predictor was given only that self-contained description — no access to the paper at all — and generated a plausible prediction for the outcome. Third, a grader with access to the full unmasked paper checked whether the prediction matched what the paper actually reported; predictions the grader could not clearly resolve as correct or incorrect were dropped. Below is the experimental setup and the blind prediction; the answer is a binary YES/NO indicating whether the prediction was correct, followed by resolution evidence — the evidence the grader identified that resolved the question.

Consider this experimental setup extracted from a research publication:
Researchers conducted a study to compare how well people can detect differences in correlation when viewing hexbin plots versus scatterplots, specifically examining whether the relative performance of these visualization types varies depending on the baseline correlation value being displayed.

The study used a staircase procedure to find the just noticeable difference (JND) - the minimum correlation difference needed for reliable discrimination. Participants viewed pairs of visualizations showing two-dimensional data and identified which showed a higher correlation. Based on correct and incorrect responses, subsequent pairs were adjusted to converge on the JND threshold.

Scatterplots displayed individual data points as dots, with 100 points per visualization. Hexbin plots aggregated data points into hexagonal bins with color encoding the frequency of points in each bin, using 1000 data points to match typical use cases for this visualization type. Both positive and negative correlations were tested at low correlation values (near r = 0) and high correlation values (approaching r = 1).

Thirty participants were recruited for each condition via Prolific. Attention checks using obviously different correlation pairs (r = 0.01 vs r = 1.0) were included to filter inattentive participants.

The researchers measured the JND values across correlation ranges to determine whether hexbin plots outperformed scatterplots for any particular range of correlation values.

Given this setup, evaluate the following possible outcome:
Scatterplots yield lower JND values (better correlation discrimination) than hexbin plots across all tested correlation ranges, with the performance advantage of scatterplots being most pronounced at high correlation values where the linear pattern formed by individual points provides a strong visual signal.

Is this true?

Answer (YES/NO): NO